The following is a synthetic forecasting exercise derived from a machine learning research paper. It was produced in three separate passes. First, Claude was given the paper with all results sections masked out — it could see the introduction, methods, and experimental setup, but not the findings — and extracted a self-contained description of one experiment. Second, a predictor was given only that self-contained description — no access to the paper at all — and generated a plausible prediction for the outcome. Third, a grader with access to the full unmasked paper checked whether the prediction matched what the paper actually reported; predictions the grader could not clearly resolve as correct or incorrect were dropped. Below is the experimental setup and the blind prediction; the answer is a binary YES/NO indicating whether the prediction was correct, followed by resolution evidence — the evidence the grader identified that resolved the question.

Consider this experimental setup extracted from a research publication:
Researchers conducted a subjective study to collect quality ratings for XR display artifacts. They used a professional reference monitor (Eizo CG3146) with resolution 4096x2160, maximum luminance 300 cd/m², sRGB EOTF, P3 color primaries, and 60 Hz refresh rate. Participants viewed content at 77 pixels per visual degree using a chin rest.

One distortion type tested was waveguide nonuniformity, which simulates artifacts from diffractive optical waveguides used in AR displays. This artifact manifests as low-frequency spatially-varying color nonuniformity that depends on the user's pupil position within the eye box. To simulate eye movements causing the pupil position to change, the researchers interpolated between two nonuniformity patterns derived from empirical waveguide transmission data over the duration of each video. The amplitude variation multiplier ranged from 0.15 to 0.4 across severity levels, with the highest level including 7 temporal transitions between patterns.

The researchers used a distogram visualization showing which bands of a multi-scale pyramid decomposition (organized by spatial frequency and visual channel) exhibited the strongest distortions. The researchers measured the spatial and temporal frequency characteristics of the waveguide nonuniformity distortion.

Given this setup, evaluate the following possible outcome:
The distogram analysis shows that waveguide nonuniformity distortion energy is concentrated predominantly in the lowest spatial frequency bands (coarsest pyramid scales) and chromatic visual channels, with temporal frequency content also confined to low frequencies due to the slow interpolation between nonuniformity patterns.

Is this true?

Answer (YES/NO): NO